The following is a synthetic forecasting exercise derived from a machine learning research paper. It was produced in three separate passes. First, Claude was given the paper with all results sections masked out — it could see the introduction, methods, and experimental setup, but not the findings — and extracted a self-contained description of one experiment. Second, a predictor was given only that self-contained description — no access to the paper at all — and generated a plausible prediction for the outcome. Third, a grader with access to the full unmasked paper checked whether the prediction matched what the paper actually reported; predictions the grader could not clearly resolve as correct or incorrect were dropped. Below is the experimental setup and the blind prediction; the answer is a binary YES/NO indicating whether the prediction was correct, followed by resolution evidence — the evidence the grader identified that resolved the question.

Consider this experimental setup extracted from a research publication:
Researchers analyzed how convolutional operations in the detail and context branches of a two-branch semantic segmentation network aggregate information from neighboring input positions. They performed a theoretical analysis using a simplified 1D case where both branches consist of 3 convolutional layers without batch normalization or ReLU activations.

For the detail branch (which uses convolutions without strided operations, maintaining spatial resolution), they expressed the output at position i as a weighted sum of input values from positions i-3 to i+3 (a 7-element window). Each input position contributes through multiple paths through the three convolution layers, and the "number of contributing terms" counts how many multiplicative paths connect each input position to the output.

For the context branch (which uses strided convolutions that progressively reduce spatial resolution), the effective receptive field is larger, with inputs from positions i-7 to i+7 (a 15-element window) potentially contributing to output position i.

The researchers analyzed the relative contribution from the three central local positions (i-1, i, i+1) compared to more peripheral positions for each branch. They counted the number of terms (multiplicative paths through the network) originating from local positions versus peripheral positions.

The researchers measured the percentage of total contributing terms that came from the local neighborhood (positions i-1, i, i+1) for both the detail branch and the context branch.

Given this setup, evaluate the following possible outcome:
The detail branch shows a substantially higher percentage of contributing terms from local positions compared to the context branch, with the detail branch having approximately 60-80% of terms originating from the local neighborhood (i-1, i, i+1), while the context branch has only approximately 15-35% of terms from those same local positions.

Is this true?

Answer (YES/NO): YES